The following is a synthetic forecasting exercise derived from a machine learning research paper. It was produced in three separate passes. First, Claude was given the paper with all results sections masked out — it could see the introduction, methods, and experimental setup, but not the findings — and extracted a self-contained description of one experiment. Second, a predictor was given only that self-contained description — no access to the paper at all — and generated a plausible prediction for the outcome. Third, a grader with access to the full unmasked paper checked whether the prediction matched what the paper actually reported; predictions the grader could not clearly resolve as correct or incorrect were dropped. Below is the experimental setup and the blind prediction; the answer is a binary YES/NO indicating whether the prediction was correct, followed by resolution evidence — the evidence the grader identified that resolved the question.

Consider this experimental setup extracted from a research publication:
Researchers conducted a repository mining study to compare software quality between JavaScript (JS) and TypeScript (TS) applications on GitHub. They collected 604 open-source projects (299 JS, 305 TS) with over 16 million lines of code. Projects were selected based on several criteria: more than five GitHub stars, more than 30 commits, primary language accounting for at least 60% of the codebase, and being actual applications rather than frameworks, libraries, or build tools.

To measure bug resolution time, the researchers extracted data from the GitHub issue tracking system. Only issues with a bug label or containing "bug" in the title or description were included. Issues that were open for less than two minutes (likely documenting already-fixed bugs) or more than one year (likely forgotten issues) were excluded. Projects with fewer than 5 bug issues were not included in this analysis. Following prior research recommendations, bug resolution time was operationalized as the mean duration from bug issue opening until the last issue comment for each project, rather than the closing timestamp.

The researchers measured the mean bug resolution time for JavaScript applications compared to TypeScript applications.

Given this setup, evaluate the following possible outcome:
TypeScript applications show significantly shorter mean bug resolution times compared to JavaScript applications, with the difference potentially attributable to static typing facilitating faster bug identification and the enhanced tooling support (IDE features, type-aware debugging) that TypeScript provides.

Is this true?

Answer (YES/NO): NO